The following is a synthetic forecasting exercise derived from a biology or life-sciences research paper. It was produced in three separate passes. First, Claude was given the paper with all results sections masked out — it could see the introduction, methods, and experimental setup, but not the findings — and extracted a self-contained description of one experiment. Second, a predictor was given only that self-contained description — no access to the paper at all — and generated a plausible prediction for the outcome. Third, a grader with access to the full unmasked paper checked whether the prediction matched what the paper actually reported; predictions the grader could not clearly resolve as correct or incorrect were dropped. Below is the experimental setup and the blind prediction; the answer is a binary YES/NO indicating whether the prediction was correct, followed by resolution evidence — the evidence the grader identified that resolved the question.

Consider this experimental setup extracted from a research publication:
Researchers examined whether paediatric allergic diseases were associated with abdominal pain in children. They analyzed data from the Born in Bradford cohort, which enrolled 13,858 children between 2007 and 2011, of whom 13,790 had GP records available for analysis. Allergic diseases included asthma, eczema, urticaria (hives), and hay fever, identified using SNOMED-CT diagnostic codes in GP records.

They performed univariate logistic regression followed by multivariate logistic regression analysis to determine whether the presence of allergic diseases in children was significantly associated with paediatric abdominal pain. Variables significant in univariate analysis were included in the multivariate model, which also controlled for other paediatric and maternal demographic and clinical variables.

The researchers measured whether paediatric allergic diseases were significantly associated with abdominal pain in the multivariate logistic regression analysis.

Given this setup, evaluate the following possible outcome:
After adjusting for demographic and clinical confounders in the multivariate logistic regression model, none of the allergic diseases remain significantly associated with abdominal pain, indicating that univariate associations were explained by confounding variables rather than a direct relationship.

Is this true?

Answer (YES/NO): NO